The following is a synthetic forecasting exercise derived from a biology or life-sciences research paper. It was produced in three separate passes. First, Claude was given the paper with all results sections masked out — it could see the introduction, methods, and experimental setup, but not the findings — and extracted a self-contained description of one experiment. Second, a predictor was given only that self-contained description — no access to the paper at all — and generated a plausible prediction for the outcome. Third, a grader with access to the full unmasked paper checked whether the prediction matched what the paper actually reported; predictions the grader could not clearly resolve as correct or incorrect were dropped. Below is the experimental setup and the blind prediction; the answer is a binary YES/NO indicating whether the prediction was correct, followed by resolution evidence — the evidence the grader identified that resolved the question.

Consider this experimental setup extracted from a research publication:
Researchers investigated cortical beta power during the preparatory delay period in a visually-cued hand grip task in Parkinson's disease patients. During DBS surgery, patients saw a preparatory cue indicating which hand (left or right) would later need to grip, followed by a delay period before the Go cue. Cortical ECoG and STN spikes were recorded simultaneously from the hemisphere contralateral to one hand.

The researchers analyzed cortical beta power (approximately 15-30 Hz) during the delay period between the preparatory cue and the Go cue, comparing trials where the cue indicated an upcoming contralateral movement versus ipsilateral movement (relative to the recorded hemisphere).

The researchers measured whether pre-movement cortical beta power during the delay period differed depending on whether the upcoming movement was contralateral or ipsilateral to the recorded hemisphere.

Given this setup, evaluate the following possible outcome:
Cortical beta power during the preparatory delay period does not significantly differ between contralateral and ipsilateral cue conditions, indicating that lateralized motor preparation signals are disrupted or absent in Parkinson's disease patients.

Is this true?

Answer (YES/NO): NO